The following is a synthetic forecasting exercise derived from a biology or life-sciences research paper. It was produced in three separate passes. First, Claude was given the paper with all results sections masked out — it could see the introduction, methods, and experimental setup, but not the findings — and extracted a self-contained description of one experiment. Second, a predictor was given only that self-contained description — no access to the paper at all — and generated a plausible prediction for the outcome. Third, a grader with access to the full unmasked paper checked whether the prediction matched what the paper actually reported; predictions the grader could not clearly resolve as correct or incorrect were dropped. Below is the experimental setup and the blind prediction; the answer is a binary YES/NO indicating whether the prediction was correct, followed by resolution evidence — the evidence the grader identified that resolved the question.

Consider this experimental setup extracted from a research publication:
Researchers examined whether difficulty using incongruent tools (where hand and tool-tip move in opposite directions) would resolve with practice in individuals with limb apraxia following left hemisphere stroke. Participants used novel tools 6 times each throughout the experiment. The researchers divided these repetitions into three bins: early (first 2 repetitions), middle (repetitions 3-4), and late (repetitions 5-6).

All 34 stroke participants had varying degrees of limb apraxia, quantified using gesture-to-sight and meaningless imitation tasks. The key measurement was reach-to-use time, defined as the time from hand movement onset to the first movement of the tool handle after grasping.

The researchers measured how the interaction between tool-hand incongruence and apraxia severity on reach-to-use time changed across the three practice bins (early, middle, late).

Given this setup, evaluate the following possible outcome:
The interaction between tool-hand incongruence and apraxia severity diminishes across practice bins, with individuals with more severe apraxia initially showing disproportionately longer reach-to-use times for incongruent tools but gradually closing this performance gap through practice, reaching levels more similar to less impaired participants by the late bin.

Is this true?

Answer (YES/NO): NO